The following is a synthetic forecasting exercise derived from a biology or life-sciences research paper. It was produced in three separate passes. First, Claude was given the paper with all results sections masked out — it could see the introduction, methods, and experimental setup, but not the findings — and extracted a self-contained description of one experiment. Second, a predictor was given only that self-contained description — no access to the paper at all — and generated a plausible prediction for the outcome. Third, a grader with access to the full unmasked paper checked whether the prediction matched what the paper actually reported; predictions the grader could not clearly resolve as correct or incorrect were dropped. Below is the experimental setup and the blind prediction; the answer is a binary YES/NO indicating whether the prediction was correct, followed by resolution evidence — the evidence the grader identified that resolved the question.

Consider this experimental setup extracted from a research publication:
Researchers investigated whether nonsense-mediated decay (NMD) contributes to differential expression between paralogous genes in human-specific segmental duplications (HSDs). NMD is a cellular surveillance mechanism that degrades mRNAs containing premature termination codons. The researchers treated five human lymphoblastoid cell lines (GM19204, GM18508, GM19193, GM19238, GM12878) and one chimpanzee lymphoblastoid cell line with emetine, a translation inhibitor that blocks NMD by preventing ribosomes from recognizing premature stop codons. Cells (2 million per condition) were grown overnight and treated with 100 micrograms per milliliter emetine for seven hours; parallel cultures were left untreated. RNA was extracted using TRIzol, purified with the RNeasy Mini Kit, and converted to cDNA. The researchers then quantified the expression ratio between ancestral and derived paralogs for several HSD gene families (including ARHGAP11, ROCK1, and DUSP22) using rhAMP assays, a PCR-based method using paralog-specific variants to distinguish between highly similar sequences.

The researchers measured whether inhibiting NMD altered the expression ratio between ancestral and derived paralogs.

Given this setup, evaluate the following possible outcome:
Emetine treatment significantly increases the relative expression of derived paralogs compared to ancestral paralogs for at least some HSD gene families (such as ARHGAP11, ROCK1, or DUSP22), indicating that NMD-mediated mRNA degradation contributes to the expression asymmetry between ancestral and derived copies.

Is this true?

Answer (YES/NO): YES